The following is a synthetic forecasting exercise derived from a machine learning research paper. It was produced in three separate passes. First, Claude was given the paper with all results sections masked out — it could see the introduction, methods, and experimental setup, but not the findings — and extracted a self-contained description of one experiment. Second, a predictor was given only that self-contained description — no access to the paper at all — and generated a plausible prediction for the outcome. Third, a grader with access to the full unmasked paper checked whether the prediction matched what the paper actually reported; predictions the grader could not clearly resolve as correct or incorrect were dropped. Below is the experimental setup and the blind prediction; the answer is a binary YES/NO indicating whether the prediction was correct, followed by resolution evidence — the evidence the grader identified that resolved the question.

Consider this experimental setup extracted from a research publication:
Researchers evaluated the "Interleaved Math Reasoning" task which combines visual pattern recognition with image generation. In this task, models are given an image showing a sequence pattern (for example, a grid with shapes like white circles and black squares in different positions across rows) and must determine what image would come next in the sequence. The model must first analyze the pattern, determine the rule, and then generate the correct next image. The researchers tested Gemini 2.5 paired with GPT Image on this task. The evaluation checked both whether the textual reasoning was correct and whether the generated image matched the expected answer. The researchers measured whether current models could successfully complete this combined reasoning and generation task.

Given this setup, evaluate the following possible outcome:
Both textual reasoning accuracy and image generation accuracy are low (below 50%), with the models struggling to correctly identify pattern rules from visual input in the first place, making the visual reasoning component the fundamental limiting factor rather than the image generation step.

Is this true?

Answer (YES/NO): NO